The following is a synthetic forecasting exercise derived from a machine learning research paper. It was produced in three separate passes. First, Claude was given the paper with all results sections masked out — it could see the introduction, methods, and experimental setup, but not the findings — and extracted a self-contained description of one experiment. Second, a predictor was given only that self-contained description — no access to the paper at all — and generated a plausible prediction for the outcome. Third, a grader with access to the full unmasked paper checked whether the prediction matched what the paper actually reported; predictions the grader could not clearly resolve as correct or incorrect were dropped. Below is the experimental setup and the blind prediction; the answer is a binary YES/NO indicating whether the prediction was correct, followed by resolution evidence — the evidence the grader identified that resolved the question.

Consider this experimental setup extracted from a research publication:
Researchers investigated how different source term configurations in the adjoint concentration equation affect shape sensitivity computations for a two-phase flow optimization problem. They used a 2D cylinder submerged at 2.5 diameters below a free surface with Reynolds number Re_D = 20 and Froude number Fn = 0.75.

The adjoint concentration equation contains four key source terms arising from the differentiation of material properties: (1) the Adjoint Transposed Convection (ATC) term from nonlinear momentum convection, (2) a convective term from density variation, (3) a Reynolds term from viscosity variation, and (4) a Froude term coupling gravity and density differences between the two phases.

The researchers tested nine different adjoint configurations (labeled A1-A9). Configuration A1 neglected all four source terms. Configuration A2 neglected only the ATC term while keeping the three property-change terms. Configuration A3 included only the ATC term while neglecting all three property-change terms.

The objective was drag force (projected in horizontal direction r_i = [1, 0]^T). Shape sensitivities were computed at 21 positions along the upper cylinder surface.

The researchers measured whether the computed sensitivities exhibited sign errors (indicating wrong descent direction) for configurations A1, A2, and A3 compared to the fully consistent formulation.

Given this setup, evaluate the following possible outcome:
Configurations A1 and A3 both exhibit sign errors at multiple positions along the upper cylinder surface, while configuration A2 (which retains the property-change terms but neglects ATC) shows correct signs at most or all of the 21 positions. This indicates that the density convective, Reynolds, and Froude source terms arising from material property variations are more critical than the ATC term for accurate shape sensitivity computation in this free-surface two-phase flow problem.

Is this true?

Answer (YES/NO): YES